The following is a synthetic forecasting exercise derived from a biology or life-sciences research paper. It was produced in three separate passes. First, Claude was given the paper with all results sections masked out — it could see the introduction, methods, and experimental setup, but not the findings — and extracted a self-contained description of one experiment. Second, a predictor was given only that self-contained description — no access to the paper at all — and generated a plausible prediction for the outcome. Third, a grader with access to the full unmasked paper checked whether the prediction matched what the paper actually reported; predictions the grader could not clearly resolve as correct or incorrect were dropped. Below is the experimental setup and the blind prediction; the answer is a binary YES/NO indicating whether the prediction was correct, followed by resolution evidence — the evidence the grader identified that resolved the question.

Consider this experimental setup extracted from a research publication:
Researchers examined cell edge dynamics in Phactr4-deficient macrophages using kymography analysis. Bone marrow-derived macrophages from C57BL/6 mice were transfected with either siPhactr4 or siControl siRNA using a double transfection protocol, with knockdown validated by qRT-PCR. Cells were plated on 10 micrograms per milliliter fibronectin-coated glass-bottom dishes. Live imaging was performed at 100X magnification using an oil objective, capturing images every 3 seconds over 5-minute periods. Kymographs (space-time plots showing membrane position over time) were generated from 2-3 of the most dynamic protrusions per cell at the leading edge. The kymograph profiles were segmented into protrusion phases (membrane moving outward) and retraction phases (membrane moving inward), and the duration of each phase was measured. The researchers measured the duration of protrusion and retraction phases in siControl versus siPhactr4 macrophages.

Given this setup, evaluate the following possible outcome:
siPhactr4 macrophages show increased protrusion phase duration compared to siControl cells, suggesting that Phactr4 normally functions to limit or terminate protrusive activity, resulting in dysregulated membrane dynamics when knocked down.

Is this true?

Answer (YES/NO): NO